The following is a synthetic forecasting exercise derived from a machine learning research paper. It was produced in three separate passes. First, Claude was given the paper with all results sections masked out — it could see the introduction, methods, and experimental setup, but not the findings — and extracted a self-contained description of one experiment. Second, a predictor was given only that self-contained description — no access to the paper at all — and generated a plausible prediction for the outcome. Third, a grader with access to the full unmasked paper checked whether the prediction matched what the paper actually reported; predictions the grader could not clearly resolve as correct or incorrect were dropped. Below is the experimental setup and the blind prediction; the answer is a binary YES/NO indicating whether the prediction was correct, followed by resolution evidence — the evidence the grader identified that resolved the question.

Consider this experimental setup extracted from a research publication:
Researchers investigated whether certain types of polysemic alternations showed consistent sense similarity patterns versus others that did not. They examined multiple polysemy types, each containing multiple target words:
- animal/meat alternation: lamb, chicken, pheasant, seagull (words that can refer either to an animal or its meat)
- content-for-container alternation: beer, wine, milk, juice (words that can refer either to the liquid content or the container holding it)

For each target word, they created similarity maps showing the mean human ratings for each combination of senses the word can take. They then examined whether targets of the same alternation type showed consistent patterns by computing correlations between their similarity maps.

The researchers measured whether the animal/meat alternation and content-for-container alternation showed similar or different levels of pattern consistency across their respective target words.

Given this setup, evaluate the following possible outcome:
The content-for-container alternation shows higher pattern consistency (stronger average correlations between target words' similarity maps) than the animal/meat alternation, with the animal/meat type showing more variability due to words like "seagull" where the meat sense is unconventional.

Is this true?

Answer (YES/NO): NO